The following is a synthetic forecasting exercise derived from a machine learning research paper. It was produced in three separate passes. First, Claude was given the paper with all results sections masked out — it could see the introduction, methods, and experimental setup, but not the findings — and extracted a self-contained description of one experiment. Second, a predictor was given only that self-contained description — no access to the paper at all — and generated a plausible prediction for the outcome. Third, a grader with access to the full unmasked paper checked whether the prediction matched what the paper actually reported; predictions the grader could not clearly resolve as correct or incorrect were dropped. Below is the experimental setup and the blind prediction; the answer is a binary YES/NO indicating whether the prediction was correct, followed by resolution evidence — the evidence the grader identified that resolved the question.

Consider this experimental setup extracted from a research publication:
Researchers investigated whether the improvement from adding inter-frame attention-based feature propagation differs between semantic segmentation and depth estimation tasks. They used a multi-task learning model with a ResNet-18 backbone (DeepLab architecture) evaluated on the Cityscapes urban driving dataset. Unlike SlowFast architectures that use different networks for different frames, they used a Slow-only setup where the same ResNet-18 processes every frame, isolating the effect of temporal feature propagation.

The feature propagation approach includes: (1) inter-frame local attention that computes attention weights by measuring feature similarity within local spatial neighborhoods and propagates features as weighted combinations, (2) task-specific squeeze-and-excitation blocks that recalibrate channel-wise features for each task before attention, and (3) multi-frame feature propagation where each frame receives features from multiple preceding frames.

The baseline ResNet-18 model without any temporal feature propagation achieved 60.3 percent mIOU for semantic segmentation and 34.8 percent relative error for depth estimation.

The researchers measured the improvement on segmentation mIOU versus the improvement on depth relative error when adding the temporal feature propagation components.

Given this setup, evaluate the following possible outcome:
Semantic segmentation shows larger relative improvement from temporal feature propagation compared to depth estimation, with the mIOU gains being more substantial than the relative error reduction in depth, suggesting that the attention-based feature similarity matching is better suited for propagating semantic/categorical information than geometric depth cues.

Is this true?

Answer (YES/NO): NO